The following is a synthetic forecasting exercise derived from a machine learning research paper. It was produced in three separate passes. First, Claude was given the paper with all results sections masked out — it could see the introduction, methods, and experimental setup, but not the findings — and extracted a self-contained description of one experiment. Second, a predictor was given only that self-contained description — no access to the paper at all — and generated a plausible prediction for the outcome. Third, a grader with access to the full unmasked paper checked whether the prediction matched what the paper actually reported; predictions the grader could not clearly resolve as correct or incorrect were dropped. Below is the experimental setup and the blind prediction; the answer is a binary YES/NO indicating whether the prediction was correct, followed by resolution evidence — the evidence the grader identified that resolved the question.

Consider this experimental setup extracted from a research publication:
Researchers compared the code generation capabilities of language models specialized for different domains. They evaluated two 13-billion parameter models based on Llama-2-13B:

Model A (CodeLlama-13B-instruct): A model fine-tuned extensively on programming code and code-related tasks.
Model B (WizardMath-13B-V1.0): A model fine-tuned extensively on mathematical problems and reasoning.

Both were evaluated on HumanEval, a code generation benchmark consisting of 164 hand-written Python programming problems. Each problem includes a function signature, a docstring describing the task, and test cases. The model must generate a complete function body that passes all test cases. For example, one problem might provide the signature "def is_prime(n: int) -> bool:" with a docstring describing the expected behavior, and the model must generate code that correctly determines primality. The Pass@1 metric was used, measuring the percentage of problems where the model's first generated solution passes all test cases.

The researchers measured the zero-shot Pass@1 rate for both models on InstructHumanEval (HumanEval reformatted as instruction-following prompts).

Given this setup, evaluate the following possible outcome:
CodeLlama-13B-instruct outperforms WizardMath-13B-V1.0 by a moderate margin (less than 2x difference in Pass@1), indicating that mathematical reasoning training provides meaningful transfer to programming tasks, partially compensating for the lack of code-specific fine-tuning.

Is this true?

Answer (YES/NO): NO